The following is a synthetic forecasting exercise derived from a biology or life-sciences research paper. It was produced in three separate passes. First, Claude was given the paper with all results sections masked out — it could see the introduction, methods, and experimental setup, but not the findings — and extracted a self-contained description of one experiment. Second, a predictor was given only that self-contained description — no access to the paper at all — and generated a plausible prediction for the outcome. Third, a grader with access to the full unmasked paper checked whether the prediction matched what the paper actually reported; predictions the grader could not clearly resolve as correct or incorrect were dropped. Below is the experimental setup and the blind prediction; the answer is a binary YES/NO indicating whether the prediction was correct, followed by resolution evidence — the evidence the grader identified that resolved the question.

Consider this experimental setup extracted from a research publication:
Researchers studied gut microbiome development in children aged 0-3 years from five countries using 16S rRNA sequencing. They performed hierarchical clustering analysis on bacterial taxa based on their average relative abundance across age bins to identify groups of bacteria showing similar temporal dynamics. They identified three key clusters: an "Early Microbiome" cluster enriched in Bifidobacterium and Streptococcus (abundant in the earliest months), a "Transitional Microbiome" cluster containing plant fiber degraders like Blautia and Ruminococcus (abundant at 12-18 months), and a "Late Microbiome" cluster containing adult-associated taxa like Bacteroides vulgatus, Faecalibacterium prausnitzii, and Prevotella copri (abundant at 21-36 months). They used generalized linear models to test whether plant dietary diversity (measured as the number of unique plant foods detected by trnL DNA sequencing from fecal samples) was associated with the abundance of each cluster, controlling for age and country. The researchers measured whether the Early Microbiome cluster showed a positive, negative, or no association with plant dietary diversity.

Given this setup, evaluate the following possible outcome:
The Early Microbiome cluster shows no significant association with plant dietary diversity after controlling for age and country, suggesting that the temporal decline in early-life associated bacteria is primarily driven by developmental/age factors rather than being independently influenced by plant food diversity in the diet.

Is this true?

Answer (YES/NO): YES